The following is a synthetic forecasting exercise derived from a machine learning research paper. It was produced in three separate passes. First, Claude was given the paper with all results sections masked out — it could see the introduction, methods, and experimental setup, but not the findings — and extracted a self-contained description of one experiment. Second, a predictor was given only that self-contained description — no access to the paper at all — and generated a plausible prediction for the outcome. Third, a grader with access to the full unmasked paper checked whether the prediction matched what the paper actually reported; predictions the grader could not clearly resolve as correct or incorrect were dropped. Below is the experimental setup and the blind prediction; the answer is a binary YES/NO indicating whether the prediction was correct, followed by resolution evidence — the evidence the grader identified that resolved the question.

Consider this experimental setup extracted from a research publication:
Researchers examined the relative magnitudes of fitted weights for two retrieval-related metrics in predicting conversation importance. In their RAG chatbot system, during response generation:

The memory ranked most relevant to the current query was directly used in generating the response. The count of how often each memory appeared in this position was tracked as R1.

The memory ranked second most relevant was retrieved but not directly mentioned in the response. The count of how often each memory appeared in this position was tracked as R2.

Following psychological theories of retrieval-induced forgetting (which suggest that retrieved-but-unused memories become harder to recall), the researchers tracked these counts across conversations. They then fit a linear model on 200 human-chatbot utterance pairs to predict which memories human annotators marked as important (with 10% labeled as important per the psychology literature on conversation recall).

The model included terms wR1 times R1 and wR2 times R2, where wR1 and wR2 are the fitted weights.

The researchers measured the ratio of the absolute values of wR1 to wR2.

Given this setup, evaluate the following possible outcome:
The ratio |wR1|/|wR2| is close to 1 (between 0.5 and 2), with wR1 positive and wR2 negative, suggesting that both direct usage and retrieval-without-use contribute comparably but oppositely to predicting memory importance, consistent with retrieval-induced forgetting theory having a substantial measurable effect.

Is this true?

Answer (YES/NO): NO